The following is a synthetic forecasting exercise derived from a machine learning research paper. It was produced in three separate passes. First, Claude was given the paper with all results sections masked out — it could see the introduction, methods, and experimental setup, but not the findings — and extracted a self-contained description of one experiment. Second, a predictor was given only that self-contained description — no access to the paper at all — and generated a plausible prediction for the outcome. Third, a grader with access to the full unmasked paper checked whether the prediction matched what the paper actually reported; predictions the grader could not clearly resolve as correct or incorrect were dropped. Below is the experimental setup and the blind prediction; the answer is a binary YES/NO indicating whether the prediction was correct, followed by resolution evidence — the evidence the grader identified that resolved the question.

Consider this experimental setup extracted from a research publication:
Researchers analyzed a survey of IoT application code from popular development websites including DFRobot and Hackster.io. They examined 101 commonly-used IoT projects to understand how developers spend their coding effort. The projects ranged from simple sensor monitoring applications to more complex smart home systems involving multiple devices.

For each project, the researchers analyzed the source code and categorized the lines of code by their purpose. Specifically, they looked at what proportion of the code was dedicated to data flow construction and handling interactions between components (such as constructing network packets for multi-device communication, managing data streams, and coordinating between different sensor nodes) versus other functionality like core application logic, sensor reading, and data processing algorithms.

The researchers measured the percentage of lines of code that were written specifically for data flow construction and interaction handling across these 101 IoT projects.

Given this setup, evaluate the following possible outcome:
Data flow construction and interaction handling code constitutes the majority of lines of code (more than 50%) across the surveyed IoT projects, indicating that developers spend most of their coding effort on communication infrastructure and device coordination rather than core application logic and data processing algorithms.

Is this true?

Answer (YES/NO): NO